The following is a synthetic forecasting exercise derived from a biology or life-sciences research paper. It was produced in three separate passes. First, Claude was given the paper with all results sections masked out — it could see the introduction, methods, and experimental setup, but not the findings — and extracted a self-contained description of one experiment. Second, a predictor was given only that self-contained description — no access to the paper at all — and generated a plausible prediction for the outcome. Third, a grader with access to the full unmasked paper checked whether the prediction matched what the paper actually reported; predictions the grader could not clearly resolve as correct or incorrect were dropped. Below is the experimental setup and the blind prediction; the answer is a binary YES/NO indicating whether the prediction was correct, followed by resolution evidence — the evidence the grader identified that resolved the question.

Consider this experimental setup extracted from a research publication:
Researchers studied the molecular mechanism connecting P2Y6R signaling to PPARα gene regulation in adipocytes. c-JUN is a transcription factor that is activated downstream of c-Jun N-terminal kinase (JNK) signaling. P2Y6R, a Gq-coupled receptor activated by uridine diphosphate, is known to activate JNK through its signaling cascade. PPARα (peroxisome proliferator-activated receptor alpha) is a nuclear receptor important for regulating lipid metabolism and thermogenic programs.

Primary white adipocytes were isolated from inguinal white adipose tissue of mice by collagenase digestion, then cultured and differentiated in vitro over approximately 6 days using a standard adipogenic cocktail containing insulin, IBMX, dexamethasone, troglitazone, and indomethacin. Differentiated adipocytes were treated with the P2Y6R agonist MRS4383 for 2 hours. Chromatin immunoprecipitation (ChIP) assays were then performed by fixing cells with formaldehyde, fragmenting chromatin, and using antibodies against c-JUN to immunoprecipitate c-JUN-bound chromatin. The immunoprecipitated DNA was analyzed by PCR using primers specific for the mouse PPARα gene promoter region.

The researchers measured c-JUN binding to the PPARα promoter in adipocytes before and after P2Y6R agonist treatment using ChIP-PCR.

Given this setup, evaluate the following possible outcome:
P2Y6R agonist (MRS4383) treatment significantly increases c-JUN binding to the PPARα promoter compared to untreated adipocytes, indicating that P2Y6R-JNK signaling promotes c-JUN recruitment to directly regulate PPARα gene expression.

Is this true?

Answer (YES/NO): YES